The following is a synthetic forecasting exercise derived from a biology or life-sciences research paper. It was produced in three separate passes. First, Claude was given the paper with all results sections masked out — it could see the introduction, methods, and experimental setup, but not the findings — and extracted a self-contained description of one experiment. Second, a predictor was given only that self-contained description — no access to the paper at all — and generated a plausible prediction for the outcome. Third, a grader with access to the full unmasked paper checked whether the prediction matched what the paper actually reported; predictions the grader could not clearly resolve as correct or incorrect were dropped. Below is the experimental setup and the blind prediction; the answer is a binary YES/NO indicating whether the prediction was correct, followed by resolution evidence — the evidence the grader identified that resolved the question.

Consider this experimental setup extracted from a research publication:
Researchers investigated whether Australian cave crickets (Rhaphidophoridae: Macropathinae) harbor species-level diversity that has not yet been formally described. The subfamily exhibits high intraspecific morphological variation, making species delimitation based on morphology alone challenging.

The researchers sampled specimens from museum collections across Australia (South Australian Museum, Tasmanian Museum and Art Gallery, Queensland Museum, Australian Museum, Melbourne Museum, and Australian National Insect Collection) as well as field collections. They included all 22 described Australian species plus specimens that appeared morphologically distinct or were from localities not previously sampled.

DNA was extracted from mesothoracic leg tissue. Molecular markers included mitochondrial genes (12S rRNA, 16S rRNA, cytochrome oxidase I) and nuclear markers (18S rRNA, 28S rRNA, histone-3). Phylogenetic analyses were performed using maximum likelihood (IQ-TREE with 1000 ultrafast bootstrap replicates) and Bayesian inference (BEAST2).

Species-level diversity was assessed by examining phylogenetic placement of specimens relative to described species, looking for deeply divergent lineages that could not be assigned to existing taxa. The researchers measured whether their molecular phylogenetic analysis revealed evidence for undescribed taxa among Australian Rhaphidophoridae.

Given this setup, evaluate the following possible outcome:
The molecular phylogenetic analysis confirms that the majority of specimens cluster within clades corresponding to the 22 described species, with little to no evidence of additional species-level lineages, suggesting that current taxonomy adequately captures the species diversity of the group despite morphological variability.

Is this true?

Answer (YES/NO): NO